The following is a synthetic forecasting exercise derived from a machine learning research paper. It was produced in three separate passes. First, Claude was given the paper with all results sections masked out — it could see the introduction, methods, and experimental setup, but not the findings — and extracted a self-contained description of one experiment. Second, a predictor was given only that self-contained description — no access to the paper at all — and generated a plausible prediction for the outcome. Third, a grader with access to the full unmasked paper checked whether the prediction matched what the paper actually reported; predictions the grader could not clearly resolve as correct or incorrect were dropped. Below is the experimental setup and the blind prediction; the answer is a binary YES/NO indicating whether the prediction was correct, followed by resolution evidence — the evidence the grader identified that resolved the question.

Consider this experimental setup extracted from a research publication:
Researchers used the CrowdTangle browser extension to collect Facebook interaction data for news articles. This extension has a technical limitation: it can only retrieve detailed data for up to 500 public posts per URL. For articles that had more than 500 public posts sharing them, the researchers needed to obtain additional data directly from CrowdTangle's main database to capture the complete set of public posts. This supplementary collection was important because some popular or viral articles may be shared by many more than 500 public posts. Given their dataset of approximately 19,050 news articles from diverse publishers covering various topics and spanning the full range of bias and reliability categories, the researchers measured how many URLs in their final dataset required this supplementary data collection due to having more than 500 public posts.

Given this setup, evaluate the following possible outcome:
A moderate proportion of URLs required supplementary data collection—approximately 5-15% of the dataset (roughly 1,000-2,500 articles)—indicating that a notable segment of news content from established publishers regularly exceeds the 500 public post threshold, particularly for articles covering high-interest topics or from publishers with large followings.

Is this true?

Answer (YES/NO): NO